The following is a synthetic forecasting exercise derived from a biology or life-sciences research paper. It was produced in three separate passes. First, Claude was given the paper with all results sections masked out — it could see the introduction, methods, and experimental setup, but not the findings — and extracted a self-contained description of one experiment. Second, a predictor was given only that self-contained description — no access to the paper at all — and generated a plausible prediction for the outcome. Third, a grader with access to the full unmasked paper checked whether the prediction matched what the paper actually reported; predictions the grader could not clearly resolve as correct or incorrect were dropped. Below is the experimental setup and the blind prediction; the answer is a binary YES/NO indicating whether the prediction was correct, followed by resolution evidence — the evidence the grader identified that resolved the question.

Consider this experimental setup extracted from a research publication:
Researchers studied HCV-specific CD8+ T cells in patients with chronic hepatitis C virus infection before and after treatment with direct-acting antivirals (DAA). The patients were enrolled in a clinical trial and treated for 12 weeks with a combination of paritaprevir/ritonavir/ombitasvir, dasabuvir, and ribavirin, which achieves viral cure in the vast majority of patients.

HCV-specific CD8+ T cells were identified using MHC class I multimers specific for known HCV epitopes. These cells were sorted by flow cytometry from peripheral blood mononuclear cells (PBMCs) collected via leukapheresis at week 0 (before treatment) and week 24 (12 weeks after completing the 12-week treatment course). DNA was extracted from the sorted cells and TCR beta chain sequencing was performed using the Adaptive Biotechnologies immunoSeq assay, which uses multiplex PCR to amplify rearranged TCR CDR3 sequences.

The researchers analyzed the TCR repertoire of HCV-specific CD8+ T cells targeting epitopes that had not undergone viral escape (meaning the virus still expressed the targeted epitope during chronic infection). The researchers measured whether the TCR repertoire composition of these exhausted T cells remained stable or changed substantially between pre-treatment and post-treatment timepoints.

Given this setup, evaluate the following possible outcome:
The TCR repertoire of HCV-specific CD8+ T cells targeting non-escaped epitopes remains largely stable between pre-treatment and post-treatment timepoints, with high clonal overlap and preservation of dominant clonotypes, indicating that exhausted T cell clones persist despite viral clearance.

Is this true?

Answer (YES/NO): YES